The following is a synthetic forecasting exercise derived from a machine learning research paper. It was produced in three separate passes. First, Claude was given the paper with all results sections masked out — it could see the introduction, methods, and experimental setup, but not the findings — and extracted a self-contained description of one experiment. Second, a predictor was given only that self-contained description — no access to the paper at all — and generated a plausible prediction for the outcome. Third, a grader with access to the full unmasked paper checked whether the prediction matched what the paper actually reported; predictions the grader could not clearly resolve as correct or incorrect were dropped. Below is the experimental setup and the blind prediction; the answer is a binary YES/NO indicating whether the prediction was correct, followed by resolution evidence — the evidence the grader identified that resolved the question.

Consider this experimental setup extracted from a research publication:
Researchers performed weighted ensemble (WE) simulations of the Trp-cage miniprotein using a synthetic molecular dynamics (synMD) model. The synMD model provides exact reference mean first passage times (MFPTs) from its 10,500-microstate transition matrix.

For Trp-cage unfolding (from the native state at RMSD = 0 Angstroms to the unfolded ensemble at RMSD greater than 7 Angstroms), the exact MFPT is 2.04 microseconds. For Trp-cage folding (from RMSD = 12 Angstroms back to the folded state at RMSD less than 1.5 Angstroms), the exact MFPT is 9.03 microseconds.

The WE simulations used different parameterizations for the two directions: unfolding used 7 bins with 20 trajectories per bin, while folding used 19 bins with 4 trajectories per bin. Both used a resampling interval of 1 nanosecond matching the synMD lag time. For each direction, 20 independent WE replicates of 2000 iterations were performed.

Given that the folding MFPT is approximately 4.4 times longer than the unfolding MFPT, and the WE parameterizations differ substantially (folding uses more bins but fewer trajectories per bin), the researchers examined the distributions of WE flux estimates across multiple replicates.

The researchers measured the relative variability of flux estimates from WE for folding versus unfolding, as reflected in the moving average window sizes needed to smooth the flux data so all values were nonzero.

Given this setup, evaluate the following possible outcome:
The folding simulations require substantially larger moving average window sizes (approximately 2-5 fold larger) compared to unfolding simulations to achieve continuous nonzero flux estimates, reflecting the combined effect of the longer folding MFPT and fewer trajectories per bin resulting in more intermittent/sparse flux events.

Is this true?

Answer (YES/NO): YES